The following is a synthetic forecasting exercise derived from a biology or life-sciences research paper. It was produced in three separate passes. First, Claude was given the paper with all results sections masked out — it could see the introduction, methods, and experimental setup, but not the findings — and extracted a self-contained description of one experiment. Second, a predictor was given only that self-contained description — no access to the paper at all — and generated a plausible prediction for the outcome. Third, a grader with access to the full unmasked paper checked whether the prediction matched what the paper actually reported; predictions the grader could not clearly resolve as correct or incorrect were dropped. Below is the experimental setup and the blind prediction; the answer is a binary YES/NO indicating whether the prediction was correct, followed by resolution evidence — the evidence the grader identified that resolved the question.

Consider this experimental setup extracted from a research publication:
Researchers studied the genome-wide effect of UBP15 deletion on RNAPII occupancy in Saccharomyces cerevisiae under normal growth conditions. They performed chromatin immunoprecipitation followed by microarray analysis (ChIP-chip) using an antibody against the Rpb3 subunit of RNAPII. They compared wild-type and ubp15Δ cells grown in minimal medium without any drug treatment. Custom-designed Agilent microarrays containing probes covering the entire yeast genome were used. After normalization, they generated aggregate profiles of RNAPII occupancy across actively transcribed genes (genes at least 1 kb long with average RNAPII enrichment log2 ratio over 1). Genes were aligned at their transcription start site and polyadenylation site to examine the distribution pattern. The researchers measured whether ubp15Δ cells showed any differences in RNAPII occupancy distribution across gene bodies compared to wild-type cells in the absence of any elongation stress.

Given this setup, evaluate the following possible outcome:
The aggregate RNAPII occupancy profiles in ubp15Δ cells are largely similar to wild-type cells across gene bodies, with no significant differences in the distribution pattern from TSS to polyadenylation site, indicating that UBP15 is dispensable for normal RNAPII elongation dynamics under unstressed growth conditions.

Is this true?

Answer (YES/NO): YES